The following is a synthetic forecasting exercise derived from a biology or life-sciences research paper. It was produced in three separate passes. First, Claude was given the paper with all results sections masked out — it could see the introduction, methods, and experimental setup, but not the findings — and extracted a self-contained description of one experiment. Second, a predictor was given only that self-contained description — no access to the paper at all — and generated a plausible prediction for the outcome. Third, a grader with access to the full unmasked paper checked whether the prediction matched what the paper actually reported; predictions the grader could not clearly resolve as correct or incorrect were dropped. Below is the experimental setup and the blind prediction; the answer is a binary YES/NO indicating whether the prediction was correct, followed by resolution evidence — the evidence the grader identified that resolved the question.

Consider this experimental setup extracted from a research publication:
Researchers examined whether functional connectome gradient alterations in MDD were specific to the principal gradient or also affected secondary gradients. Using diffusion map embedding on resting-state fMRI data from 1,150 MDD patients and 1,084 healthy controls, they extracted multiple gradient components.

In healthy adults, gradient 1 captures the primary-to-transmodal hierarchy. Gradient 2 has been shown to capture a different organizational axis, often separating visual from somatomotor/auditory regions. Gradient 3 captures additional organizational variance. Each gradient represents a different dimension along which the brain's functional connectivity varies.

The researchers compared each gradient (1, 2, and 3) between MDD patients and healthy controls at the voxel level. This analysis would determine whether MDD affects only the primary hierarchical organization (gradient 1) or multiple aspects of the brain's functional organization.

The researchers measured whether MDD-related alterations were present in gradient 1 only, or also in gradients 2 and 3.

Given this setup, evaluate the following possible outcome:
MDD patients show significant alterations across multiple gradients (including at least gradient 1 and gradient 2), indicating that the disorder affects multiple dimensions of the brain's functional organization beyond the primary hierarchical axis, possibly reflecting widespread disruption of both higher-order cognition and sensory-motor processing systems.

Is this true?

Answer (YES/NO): YES